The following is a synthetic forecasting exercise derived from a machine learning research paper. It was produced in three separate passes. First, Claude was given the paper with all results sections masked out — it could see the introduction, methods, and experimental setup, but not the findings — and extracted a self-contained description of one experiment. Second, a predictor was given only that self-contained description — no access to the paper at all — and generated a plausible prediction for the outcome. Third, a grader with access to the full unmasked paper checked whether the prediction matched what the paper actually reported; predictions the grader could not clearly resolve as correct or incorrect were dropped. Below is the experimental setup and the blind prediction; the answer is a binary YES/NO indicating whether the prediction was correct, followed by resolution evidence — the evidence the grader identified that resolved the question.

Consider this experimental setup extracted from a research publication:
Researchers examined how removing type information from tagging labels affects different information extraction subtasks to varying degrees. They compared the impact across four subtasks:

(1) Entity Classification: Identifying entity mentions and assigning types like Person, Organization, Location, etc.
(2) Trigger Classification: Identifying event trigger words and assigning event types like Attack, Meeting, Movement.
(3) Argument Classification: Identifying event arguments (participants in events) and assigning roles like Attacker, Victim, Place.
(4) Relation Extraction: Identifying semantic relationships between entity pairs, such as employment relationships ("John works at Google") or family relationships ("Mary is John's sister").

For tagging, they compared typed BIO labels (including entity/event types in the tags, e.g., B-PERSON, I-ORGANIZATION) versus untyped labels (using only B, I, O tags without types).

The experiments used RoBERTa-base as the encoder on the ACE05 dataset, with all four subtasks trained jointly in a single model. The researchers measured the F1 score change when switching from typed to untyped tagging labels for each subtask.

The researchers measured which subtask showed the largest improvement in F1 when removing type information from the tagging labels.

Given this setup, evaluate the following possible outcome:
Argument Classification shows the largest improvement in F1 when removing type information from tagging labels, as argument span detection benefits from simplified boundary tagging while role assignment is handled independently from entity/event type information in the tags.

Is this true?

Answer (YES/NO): NO